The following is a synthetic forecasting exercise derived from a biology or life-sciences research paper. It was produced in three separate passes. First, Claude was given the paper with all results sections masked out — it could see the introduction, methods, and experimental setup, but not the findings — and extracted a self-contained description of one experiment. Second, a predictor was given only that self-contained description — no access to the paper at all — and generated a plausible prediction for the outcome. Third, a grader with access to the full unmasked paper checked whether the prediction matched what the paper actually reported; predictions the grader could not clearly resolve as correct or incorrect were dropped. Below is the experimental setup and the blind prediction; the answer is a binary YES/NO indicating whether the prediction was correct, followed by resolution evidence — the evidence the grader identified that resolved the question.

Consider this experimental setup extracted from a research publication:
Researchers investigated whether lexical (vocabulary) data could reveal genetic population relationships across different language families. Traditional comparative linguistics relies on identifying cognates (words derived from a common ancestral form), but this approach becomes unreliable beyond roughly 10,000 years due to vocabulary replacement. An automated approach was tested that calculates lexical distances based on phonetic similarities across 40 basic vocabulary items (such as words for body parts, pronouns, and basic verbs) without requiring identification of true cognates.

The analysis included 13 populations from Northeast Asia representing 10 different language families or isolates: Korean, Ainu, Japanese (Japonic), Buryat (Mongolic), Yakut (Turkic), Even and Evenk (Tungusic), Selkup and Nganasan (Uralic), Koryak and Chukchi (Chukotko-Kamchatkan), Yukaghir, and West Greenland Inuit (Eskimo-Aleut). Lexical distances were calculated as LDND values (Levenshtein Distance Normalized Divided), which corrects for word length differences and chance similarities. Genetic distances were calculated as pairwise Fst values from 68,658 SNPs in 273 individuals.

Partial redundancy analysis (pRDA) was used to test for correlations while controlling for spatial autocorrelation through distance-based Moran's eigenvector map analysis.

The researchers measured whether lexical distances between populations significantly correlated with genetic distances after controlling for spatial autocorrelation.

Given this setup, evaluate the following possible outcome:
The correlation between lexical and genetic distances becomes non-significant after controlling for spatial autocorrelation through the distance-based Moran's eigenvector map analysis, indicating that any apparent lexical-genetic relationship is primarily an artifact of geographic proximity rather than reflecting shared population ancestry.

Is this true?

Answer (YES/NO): NO